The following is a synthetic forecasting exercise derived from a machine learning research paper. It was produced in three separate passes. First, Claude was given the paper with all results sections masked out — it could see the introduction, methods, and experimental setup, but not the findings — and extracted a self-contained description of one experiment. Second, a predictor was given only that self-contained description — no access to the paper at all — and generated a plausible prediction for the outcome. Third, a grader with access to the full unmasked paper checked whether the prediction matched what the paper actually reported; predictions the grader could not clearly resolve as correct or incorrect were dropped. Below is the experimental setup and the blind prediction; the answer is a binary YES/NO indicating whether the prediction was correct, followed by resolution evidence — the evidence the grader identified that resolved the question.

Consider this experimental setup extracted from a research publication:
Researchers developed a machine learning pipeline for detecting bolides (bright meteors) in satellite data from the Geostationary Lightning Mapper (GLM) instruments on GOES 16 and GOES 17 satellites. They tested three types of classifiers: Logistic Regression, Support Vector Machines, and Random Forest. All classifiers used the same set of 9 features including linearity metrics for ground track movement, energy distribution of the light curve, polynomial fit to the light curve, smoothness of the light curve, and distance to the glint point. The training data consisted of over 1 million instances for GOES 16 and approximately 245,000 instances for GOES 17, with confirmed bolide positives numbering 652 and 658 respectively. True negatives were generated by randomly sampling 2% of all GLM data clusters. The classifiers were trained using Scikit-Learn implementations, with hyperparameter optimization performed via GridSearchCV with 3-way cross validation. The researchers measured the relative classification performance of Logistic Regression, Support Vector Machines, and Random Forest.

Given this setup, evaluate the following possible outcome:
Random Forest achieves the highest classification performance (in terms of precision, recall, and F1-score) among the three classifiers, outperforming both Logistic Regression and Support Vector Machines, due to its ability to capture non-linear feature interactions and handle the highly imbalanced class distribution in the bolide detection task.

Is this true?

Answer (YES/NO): YES